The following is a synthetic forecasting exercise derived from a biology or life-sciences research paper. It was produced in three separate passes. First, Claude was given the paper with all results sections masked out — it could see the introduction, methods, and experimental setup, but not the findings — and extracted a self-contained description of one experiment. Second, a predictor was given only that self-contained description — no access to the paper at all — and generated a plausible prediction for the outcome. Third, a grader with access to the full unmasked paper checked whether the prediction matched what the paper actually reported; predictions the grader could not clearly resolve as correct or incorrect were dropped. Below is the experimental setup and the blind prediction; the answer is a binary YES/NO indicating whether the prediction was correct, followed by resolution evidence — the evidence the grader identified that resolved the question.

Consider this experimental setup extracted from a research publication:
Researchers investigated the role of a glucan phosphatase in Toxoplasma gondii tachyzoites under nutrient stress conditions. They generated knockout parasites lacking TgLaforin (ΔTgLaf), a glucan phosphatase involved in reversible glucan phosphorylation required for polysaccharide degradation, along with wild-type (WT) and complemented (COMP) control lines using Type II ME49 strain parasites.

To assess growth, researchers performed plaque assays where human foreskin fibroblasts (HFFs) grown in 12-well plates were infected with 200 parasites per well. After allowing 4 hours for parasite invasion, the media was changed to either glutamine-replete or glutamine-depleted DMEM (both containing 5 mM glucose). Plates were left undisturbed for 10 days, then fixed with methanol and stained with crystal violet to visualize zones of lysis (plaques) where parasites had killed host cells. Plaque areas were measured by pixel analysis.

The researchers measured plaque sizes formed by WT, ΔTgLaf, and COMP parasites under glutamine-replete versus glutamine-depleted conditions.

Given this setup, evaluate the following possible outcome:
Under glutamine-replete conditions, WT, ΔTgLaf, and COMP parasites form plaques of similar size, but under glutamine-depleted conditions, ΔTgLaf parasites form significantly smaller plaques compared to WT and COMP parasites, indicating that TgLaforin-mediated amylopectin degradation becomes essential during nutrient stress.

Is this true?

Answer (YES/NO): NO